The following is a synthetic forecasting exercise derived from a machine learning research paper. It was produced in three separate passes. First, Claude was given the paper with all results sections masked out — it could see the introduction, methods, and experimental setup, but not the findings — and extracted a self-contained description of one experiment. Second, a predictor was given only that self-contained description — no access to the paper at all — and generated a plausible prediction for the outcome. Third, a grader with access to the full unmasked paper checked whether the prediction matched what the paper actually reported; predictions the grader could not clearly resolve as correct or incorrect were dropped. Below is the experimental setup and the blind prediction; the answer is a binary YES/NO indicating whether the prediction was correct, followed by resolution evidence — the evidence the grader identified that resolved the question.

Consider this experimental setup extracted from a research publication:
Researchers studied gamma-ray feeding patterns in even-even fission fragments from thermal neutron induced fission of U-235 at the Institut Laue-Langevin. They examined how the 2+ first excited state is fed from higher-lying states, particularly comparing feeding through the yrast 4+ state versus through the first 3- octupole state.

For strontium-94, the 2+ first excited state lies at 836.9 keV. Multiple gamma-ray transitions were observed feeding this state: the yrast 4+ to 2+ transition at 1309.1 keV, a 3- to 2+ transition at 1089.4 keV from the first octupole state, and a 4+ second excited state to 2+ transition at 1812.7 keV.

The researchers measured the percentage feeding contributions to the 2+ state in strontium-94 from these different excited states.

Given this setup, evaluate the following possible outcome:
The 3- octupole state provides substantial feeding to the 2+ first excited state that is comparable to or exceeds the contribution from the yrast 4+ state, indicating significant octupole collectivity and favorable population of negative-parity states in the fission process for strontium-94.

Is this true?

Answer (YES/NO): YES